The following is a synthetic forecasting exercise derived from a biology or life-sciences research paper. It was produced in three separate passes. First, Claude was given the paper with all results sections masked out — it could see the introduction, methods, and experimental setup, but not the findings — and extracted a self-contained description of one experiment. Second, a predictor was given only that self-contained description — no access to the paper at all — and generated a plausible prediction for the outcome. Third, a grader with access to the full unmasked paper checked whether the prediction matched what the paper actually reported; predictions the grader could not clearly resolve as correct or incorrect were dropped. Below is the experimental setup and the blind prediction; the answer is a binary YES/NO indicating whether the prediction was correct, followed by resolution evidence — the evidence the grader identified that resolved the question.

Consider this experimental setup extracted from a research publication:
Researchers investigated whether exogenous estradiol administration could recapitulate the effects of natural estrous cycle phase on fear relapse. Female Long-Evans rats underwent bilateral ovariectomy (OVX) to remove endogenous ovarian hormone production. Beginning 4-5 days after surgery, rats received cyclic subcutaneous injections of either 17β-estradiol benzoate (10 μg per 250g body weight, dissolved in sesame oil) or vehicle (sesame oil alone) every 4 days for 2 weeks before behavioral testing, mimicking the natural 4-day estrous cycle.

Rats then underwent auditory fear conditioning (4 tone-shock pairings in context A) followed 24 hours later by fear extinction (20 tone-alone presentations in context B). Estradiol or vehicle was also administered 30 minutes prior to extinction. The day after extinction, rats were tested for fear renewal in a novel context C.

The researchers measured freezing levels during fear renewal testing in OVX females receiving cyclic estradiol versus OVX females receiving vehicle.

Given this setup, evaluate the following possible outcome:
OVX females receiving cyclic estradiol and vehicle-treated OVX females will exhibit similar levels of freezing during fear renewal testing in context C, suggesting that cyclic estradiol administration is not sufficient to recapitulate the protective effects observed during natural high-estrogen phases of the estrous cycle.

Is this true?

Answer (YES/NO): NO